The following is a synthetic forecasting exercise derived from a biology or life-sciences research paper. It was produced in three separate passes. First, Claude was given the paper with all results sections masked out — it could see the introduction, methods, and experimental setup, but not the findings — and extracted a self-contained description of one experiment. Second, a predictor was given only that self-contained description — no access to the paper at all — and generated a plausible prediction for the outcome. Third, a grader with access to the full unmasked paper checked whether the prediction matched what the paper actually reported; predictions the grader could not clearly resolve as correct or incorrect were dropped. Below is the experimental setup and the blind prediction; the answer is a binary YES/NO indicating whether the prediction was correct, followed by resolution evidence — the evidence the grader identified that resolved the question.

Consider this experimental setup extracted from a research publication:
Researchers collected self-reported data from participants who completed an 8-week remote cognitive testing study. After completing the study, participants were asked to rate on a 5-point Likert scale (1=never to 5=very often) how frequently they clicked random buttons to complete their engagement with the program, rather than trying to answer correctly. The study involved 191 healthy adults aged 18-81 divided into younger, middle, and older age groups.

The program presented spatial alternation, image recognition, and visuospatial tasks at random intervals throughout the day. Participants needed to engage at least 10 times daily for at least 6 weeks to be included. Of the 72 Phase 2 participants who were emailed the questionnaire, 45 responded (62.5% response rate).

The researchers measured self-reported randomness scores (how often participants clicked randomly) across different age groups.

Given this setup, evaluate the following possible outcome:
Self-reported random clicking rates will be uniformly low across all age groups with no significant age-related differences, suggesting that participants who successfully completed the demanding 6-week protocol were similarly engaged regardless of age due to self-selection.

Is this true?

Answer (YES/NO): NO